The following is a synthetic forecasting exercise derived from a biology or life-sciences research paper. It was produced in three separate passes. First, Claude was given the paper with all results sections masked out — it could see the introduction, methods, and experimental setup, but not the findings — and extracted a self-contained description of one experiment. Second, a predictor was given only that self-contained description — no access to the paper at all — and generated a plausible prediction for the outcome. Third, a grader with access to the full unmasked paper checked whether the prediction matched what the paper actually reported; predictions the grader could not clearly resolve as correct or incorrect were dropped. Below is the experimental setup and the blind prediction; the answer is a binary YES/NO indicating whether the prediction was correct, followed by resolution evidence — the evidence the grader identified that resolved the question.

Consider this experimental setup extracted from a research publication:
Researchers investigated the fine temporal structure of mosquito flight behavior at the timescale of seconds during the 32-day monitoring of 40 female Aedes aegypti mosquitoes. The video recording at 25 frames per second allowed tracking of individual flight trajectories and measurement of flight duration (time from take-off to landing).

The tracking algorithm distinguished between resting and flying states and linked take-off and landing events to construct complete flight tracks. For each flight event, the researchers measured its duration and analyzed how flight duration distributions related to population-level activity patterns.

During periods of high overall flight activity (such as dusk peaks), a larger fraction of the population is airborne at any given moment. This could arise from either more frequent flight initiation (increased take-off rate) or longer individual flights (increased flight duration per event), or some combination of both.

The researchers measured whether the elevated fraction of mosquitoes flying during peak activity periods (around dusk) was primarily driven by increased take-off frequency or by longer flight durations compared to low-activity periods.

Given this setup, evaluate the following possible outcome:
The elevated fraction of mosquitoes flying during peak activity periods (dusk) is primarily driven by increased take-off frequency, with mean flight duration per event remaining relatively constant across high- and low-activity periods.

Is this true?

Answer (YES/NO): YES